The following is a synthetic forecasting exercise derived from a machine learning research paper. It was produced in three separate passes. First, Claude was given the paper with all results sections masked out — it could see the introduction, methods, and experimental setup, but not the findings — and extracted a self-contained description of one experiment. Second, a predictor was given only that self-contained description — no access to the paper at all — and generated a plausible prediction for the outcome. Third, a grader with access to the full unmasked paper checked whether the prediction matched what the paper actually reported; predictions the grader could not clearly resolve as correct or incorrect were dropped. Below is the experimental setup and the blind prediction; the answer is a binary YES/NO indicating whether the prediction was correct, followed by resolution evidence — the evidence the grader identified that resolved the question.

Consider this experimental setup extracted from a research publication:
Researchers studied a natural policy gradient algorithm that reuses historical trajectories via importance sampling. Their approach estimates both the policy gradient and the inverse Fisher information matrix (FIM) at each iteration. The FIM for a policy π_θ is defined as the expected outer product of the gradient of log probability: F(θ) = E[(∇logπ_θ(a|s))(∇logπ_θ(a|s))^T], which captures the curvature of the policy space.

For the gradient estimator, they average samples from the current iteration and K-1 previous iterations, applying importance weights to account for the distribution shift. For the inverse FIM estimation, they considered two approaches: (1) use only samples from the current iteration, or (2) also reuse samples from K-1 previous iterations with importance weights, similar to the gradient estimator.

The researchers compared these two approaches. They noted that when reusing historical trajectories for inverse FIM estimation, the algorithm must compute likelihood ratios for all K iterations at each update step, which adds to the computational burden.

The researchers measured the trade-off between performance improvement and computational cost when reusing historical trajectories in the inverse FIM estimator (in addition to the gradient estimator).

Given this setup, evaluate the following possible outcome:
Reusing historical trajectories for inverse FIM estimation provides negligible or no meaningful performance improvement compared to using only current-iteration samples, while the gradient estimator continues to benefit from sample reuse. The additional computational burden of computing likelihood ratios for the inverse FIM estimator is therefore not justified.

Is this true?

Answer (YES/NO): YES